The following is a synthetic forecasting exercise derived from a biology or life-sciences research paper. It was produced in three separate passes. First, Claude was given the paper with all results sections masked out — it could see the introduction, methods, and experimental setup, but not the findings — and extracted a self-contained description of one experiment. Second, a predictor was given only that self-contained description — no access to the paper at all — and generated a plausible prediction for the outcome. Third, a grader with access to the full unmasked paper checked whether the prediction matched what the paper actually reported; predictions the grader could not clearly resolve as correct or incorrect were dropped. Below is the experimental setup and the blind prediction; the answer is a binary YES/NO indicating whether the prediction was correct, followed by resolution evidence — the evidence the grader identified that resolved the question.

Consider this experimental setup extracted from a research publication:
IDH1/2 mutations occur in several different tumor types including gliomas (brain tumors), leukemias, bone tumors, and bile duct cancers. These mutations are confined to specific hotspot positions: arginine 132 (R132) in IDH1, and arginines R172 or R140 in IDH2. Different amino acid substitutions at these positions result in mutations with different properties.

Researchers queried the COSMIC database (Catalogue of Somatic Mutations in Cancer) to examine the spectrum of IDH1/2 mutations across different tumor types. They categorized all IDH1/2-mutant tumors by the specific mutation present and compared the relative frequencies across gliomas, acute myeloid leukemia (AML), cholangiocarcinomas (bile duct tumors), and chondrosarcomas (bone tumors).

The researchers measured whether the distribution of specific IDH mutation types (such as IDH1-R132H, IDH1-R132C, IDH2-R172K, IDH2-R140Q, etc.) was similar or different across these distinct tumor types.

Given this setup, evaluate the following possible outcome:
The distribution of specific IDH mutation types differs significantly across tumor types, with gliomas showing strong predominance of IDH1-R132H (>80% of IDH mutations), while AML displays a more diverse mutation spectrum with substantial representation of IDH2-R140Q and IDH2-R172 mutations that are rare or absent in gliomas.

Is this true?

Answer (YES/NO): YES